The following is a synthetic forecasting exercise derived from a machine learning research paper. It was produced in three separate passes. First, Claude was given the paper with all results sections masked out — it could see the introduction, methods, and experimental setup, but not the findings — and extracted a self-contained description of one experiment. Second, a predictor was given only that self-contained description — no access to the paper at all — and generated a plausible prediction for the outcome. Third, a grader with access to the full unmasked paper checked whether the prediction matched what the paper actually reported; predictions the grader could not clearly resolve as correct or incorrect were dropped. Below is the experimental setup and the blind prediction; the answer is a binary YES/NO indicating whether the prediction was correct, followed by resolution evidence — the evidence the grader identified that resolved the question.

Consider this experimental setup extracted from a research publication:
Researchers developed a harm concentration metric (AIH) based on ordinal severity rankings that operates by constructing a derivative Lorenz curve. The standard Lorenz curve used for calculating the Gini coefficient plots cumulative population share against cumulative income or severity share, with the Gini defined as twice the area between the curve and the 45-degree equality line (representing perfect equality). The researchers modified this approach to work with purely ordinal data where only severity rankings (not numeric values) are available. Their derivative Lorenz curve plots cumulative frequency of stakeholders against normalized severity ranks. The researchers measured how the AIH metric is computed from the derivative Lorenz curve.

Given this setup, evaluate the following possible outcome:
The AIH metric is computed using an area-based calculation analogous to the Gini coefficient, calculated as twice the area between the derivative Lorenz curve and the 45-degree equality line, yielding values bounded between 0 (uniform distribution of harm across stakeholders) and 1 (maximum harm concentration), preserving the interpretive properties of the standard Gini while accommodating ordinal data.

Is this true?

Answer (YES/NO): NO